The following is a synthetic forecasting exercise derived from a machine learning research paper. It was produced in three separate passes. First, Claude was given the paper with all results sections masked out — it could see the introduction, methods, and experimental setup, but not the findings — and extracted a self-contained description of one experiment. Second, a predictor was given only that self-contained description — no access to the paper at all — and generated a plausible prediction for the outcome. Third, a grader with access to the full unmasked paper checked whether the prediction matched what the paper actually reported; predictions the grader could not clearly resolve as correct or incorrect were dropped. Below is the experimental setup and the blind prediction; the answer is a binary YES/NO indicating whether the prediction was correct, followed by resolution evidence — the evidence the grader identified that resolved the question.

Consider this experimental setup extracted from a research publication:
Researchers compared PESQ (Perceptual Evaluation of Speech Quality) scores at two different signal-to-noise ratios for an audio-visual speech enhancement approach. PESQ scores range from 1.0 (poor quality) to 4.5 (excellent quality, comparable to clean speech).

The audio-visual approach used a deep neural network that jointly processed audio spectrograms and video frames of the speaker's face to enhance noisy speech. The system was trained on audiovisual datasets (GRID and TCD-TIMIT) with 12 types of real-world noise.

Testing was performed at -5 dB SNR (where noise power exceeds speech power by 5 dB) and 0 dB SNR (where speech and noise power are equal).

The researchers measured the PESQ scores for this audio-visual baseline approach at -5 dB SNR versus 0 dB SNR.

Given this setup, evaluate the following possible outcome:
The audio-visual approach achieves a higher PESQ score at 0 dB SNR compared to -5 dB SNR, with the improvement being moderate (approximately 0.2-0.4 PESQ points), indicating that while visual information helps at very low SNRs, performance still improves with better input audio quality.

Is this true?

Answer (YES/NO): NO